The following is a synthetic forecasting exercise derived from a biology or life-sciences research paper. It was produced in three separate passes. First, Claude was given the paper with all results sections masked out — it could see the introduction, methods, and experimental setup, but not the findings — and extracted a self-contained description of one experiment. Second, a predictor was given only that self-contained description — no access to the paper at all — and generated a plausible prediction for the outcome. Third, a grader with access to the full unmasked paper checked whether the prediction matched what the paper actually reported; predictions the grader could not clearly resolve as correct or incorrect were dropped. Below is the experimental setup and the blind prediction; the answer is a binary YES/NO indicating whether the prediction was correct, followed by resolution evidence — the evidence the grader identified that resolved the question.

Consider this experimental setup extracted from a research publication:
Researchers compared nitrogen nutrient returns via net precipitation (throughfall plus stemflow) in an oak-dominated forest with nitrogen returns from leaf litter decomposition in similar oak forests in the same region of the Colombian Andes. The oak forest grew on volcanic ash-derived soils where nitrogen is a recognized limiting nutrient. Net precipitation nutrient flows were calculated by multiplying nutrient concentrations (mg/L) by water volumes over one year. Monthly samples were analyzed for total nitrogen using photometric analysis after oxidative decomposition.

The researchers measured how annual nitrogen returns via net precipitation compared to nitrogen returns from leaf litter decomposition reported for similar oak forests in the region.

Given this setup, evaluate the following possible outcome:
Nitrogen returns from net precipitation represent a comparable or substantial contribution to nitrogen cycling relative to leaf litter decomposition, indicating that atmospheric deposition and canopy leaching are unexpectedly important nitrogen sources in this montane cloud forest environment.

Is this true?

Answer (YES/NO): YES